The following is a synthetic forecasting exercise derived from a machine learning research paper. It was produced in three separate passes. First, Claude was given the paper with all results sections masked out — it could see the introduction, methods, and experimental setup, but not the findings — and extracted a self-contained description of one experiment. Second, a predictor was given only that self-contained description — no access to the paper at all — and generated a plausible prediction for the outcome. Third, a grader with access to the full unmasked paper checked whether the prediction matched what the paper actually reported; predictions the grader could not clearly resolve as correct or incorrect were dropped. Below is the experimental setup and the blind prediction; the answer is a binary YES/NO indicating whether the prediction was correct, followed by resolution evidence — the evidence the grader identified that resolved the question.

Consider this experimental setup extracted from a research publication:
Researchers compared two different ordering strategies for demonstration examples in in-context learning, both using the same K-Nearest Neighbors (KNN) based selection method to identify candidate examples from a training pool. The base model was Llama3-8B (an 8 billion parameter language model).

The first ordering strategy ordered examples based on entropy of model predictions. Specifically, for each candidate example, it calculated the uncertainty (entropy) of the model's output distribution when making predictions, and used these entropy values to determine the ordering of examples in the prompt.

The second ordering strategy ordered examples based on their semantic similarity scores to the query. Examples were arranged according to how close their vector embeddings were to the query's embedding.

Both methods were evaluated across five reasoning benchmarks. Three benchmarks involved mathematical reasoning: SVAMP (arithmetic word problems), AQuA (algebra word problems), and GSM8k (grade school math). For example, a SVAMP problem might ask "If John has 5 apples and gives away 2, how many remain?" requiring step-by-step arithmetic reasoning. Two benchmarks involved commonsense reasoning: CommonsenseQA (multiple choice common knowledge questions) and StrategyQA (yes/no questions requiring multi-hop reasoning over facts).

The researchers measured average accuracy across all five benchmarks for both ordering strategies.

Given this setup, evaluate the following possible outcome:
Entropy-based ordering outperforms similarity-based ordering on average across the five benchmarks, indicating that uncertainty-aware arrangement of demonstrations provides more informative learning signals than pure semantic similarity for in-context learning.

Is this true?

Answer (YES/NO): NO